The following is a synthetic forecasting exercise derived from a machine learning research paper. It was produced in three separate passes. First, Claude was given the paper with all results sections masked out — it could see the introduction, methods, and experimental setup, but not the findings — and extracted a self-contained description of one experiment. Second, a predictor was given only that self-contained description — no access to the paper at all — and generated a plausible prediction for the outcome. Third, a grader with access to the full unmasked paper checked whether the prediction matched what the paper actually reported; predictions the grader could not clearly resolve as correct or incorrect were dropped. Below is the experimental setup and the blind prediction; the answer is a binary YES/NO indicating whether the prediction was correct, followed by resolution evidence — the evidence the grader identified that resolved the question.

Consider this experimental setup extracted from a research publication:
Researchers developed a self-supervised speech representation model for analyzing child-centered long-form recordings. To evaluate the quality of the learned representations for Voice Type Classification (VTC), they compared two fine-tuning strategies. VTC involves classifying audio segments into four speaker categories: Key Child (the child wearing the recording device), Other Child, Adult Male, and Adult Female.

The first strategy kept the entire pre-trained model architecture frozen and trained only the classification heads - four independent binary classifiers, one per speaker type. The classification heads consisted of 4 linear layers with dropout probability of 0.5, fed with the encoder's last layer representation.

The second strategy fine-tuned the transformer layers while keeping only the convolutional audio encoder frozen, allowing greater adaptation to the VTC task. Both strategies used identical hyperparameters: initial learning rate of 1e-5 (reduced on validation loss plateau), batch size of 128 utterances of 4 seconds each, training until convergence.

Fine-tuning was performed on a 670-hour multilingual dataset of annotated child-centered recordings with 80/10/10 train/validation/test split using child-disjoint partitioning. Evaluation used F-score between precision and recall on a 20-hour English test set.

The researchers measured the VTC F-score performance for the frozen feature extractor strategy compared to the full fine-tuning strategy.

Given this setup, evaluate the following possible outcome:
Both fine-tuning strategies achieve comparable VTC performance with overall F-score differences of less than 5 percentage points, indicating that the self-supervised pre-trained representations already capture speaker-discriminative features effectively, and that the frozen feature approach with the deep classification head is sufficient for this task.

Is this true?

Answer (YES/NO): NO